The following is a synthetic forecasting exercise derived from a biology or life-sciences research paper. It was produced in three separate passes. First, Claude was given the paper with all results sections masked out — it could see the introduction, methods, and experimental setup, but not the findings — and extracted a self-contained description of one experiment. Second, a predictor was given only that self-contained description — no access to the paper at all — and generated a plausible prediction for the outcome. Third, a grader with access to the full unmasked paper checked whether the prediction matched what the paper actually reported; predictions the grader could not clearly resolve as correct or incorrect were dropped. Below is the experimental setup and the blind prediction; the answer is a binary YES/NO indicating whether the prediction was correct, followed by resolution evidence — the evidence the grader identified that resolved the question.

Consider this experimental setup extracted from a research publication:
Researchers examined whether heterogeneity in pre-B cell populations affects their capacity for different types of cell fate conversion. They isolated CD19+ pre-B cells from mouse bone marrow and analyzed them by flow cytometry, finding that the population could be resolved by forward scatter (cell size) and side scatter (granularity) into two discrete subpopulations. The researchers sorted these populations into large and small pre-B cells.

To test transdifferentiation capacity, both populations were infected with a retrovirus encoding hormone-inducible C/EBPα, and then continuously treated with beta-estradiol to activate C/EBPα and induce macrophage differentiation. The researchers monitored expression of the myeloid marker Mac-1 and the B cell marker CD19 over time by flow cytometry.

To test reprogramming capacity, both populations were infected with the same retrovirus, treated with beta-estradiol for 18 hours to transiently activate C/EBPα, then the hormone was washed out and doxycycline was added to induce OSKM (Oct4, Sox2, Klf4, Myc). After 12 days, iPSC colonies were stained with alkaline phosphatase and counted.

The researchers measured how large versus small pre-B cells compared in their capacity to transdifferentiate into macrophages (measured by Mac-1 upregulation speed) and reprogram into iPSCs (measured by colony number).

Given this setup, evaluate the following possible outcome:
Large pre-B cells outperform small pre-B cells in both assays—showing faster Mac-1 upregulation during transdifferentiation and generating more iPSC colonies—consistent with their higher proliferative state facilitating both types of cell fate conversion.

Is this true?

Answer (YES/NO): NO